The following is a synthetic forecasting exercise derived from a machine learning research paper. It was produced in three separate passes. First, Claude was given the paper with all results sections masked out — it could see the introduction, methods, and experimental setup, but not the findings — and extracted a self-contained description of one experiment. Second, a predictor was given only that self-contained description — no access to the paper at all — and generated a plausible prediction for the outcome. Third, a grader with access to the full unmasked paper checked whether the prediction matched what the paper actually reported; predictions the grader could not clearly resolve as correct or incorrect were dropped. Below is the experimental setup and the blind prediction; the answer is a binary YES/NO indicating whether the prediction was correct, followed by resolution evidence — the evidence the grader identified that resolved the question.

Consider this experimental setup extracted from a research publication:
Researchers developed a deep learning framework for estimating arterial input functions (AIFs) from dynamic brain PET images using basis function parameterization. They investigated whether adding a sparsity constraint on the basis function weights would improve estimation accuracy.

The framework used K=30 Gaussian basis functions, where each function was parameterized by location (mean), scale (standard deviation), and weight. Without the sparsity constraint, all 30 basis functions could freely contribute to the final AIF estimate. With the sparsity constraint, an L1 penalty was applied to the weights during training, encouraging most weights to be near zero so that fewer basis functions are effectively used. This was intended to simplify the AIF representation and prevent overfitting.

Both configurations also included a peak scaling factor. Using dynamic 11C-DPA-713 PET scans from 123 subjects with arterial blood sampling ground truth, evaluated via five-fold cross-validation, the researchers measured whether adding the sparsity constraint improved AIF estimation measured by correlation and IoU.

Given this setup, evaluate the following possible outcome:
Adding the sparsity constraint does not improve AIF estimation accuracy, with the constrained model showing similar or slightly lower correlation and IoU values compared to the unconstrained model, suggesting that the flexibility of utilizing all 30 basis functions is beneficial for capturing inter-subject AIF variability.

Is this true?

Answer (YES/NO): YES